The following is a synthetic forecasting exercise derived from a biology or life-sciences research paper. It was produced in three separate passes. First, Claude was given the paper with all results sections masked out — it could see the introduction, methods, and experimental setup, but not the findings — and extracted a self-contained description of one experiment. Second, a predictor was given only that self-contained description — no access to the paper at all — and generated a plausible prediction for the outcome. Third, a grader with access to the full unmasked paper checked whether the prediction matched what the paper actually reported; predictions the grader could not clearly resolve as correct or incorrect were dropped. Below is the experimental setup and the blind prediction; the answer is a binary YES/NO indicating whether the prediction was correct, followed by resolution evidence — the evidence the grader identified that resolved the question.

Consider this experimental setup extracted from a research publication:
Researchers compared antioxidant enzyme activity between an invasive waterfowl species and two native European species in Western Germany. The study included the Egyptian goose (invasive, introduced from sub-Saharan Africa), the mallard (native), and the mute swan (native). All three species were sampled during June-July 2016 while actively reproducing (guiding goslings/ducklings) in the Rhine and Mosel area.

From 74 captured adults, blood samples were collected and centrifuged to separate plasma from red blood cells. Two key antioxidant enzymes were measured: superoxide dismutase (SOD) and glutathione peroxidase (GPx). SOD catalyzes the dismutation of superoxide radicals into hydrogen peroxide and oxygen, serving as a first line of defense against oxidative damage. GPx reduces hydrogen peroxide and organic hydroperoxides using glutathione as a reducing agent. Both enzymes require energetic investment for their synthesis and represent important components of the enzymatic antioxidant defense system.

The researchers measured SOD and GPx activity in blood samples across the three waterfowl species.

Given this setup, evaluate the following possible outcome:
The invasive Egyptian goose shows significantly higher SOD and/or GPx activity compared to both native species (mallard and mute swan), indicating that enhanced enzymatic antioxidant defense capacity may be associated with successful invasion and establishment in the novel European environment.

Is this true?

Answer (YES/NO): NO